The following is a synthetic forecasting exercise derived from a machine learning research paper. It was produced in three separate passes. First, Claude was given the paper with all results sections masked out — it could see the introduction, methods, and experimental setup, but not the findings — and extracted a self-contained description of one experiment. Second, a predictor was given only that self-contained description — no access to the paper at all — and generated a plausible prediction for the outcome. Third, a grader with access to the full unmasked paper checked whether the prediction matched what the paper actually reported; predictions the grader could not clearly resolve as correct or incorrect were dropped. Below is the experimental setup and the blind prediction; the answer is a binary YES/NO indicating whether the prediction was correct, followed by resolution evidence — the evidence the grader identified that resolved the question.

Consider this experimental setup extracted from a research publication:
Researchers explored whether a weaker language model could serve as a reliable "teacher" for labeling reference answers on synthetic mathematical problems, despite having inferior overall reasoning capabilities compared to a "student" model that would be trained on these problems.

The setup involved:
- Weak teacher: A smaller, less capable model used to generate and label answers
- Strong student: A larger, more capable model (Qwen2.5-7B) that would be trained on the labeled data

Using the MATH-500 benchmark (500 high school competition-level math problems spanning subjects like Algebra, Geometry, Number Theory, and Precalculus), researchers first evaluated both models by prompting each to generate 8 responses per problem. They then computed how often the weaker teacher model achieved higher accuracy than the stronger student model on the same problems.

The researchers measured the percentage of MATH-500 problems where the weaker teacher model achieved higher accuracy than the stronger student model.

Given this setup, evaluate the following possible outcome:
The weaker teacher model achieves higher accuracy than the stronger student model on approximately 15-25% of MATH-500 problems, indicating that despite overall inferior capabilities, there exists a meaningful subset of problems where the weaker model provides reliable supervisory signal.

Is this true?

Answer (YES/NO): YES